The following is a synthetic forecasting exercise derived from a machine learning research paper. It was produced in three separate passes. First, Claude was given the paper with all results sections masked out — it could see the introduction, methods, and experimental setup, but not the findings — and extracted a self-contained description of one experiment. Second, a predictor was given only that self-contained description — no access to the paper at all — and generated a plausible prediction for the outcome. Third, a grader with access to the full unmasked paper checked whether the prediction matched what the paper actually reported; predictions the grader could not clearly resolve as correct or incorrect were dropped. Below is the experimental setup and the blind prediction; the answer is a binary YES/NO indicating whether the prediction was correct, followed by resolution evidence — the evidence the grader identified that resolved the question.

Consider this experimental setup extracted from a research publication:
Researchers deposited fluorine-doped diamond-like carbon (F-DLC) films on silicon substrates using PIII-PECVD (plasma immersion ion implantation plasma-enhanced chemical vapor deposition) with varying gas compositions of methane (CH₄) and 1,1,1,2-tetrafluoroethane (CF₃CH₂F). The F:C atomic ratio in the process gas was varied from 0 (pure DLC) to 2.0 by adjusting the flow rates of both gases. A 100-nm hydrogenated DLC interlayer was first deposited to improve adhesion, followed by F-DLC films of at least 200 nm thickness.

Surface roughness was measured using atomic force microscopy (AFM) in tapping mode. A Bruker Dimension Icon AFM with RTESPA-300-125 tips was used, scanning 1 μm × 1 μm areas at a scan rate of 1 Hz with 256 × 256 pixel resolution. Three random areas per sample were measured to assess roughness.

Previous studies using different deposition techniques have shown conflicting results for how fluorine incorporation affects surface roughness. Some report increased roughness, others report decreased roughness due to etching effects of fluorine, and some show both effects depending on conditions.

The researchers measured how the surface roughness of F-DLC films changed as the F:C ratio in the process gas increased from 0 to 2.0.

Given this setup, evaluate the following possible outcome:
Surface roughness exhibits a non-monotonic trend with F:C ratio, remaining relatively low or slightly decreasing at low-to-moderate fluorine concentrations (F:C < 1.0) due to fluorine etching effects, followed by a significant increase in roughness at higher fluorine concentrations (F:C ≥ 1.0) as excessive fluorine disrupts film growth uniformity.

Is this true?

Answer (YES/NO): NO